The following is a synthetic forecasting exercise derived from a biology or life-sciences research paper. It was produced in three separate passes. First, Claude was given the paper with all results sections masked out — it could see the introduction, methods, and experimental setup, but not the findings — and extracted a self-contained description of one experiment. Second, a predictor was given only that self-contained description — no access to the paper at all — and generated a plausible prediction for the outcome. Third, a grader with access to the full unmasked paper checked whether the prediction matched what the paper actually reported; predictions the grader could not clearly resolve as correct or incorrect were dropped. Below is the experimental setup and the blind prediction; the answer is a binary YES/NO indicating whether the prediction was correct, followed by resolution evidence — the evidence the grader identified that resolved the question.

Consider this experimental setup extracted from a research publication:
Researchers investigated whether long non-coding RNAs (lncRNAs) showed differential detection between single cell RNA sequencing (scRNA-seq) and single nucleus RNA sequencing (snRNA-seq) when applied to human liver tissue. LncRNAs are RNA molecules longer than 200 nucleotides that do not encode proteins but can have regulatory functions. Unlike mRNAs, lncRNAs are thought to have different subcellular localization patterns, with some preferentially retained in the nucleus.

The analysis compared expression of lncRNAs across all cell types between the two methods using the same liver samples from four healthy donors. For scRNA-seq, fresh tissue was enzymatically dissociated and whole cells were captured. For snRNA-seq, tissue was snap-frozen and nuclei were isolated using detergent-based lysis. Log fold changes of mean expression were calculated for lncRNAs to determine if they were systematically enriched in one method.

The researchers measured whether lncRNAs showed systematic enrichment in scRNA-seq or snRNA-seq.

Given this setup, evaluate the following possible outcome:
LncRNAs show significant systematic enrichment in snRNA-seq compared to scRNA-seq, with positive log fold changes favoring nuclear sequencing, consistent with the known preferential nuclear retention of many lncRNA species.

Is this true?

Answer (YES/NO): NO